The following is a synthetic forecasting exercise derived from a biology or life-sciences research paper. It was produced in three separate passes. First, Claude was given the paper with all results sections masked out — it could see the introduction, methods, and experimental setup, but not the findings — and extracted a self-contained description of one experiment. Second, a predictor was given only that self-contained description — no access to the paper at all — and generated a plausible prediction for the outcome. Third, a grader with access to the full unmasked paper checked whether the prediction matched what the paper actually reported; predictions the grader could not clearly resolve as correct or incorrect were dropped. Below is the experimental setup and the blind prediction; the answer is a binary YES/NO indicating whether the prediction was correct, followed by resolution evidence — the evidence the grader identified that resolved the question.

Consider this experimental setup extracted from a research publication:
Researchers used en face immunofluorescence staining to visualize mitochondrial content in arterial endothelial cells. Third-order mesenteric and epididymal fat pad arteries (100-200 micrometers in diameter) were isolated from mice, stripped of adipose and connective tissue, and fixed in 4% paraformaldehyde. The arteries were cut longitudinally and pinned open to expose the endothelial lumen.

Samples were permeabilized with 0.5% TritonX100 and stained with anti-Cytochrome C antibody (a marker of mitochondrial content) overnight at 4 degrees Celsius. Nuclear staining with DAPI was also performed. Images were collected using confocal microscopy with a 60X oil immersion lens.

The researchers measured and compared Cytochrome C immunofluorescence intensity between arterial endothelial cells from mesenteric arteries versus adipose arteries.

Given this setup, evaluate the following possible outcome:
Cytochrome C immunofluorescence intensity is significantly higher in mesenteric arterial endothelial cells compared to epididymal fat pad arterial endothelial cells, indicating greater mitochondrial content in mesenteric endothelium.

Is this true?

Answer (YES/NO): NO